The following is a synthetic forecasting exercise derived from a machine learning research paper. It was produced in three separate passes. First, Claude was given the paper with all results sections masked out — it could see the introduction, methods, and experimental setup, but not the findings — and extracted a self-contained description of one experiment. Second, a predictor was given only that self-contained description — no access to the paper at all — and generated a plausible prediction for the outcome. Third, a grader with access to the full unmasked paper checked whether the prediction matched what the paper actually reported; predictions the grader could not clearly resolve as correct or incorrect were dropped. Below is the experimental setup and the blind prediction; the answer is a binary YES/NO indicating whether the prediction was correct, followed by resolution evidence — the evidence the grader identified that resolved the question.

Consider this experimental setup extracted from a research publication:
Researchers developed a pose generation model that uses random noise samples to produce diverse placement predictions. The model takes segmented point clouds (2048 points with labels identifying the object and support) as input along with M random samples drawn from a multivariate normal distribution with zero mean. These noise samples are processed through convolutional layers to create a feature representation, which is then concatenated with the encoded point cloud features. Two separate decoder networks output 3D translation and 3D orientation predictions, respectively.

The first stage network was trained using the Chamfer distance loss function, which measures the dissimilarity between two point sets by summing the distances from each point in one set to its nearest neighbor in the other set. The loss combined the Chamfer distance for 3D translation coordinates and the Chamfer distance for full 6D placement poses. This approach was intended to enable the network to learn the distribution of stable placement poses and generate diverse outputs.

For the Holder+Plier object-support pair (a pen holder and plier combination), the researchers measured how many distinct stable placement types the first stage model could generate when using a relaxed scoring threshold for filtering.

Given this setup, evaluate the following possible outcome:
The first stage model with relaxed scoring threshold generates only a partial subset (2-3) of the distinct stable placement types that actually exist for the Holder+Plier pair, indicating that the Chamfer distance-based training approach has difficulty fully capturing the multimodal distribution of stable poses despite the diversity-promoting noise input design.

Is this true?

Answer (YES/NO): YES